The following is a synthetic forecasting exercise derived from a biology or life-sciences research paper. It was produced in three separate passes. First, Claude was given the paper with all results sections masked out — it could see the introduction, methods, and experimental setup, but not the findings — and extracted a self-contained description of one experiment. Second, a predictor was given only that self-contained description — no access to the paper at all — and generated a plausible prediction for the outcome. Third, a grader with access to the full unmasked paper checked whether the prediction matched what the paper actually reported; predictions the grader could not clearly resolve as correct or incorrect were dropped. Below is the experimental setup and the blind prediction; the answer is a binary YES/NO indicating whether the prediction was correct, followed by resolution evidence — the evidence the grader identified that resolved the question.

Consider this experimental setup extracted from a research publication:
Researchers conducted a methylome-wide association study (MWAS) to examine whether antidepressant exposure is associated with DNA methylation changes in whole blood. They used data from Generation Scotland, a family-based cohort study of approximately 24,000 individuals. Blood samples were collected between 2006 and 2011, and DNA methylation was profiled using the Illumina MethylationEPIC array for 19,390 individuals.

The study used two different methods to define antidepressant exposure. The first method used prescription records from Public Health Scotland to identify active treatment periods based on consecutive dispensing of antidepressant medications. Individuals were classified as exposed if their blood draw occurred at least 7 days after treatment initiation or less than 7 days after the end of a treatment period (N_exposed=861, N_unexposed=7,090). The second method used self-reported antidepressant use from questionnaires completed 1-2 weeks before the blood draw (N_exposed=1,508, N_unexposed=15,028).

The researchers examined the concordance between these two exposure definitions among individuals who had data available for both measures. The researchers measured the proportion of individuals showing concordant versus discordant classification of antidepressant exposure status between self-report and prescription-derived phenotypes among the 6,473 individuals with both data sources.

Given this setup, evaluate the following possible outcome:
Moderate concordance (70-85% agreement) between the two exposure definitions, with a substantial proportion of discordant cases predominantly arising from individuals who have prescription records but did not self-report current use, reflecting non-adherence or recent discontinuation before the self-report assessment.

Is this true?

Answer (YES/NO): NO